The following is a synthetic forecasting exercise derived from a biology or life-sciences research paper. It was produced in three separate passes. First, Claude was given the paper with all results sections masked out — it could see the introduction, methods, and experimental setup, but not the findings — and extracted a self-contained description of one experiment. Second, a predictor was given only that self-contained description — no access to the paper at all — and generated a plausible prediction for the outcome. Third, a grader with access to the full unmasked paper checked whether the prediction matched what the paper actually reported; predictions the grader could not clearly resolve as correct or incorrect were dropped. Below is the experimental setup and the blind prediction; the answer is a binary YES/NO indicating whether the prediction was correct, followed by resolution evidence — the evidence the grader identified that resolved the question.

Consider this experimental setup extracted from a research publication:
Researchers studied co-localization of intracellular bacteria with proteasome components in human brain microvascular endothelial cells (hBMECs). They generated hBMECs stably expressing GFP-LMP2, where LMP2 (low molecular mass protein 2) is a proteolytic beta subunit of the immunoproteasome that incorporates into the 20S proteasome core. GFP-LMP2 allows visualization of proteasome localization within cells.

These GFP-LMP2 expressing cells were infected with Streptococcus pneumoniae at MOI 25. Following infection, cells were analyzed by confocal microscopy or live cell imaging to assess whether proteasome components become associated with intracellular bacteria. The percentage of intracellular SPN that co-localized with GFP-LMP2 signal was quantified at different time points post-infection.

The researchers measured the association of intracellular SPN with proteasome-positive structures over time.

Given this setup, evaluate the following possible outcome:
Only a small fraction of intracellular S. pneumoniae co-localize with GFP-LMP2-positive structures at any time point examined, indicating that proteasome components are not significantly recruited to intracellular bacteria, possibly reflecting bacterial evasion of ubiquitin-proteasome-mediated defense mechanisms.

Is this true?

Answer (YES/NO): NO